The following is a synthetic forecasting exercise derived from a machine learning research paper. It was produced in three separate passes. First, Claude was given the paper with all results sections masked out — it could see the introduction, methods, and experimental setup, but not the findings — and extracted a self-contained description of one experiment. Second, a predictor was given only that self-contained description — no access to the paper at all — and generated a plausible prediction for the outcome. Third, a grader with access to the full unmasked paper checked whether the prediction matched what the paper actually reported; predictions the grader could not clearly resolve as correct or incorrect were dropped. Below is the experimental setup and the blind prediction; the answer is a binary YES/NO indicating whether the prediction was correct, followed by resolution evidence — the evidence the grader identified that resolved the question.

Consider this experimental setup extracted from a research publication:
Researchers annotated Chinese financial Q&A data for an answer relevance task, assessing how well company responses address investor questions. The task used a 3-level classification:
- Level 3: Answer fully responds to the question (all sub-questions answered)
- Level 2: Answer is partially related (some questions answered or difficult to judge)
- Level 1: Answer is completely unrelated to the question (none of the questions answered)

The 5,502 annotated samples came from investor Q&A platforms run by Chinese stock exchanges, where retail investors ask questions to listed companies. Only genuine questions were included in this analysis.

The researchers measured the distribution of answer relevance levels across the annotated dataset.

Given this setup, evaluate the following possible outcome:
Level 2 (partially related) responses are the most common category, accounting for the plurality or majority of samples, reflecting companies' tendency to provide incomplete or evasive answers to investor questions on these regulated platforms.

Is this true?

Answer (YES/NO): NO